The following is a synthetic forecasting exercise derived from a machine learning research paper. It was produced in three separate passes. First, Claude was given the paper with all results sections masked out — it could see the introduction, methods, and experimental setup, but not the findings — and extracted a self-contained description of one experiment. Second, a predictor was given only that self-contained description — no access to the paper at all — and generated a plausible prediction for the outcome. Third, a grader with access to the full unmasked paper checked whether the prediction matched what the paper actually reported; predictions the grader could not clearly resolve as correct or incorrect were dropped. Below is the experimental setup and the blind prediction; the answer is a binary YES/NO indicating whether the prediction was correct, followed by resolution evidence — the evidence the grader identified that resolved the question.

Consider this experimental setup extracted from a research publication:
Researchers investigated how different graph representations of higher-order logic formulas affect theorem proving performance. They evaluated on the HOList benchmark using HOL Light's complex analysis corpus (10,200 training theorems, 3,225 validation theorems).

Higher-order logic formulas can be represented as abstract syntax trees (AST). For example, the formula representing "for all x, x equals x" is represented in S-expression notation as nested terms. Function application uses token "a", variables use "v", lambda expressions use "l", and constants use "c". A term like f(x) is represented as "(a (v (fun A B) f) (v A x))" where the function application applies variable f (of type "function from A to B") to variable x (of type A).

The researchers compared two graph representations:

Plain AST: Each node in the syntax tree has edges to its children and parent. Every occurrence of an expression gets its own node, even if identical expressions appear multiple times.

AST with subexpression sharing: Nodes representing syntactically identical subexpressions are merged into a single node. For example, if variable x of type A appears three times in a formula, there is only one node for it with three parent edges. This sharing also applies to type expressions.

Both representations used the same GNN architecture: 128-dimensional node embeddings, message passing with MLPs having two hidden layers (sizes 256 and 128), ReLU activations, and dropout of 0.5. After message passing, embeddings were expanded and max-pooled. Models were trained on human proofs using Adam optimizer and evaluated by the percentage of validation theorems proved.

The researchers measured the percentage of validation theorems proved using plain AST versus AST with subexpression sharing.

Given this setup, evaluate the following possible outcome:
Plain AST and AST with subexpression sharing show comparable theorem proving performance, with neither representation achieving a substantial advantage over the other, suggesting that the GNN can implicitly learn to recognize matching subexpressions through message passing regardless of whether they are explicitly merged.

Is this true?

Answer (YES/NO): NO